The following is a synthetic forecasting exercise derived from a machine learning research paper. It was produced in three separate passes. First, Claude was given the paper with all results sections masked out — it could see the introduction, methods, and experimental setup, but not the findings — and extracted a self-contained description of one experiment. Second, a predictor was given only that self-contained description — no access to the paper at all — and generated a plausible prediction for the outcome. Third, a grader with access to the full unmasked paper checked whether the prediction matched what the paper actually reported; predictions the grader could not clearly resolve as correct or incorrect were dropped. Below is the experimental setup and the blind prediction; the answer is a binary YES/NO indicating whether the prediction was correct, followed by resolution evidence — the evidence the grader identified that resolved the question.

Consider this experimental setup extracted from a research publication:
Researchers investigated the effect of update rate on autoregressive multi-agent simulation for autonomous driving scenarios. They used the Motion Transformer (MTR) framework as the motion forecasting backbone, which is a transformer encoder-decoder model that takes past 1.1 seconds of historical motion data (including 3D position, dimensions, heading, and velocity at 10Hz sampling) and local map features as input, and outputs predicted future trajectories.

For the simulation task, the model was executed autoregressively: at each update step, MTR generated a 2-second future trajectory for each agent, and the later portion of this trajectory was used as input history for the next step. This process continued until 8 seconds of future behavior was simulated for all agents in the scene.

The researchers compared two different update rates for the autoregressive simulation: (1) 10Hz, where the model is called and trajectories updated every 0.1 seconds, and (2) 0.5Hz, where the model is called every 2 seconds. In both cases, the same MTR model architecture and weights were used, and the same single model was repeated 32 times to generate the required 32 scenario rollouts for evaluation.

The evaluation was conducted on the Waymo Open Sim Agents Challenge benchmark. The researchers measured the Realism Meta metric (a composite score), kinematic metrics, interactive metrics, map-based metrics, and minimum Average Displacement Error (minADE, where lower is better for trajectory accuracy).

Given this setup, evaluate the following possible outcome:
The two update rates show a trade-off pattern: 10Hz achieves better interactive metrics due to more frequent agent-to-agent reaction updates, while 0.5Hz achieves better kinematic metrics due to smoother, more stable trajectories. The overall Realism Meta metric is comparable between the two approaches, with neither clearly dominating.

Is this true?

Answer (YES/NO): NO